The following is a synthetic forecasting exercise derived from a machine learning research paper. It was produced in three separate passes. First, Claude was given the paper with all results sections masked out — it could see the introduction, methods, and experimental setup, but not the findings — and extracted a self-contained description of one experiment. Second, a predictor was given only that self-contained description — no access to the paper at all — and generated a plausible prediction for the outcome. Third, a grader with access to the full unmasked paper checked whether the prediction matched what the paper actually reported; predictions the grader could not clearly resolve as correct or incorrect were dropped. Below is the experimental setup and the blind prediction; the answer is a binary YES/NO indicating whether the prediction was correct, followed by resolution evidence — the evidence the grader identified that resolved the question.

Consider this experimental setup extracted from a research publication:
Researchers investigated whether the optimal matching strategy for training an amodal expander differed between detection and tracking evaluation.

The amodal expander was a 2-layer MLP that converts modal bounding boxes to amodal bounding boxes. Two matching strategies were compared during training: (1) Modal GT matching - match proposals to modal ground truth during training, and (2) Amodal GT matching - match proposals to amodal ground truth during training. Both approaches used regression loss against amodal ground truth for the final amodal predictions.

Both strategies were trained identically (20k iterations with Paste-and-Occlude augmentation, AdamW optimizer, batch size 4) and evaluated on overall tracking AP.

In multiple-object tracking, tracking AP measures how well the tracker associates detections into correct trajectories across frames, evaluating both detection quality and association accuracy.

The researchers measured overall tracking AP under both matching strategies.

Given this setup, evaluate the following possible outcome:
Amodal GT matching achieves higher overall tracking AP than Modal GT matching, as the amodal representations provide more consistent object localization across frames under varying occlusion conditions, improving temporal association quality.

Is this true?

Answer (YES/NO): NO